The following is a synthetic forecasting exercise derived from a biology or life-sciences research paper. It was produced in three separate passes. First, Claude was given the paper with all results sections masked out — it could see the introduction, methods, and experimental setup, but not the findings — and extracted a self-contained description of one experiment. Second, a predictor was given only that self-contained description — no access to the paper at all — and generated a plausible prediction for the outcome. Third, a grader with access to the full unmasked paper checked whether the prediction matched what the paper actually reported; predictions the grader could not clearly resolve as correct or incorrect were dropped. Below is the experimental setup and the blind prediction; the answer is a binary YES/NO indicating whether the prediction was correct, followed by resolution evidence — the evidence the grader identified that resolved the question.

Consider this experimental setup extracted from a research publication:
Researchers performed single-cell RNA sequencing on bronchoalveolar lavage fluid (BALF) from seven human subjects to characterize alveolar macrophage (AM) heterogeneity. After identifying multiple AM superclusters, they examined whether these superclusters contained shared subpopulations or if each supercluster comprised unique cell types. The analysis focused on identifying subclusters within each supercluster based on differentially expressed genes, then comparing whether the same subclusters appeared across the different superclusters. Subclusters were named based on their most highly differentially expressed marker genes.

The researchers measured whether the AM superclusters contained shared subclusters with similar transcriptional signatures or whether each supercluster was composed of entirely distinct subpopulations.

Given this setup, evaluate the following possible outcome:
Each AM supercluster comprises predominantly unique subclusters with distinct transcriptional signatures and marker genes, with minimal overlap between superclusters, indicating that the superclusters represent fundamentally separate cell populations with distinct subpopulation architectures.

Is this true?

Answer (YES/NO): NO